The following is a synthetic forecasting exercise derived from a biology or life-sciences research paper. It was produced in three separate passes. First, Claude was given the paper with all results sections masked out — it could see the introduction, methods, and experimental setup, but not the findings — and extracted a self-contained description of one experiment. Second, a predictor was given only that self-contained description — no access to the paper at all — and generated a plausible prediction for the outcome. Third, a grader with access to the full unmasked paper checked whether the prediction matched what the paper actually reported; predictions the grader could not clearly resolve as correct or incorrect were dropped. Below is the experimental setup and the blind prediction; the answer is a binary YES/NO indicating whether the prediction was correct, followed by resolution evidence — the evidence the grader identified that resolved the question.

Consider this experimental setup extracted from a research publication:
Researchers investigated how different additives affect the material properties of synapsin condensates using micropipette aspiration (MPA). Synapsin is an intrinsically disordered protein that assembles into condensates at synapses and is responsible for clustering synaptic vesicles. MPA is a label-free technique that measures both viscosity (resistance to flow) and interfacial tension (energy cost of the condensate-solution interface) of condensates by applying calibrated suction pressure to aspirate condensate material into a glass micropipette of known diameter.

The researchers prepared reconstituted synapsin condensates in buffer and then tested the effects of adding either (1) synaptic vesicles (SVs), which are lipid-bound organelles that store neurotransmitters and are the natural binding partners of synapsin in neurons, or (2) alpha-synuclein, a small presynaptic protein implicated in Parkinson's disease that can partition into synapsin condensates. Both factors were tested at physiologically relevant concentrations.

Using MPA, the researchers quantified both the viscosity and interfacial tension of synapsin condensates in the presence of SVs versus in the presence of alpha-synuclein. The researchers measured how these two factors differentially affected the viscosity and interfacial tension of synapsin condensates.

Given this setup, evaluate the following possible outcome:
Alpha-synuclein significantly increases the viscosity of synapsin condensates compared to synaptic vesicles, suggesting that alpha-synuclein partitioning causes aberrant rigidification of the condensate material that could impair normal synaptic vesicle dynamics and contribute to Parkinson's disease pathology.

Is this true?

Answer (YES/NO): YES